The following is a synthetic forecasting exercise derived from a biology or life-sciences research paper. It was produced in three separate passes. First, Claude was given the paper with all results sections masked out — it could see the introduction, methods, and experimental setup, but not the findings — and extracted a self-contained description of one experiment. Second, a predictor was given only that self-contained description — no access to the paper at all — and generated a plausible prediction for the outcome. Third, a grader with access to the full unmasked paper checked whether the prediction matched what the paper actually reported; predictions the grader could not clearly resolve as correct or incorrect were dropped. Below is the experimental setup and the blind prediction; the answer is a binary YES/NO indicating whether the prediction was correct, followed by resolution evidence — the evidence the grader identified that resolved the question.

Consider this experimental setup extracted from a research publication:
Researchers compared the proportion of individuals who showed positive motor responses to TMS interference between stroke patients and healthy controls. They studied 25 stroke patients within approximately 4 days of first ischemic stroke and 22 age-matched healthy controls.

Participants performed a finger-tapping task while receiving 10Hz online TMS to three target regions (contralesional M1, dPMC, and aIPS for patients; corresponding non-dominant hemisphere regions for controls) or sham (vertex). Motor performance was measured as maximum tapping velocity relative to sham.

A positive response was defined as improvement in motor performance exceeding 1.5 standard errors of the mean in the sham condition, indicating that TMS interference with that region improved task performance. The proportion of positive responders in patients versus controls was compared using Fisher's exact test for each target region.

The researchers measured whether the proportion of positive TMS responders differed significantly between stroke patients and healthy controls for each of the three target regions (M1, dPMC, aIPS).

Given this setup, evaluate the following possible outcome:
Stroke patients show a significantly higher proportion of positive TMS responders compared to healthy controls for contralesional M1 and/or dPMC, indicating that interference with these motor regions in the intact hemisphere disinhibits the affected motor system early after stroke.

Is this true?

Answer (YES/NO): NO